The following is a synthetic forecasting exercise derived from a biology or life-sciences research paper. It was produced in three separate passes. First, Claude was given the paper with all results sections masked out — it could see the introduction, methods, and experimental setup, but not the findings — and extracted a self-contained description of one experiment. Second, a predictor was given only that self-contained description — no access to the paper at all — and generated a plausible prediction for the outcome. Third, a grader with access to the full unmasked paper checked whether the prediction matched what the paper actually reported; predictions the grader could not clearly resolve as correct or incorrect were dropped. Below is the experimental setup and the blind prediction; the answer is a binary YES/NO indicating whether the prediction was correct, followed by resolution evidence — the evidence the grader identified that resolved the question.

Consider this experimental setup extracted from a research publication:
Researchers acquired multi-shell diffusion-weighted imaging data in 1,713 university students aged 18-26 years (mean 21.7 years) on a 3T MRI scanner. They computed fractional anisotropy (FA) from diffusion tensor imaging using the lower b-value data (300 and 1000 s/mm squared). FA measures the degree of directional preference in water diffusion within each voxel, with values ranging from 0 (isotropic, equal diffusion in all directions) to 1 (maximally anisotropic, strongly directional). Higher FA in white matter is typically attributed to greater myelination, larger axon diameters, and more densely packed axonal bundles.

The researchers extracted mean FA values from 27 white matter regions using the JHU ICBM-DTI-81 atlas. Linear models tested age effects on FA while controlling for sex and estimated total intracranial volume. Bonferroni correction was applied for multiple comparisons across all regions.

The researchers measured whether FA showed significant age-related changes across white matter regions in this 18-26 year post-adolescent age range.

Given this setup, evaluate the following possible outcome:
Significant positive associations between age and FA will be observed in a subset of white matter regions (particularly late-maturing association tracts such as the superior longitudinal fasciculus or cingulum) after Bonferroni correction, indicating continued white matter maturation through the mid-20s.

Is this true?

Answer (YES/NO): NO